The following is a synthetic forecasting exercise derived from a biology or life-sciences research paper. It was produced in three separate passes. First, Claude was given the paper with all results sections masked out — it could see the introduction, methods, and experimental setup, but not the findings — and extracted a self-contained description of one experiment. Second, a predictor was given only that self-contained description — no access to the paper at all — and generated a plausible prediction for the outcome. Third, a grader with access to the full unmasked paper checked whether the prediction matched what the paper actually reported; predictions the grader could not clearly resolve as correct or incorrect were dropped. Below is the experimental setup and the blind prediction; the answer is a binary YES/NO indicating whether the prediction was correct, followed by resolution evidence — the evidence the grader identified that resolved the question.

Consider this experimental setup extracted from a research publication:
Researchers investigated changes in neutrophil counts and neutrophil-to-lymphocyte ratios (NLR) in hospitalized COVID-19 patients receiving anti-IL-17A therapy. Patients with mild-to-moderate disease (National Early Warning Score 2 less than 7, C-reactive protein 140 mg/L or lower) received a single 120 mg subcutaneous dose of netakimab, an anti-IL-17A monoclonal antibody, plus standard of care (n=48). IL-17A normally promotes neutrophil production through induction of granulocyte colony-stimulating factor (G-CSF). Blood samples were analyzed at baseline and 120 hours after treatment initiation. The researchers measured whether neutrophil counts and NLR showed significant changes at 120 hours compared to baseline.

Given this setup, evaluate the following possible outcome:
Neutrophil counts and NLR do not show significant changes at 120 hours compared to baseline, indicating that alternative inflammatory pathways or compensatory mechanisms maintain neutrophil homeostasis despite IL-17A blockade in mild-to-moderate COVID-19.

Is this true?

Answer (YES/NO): NO